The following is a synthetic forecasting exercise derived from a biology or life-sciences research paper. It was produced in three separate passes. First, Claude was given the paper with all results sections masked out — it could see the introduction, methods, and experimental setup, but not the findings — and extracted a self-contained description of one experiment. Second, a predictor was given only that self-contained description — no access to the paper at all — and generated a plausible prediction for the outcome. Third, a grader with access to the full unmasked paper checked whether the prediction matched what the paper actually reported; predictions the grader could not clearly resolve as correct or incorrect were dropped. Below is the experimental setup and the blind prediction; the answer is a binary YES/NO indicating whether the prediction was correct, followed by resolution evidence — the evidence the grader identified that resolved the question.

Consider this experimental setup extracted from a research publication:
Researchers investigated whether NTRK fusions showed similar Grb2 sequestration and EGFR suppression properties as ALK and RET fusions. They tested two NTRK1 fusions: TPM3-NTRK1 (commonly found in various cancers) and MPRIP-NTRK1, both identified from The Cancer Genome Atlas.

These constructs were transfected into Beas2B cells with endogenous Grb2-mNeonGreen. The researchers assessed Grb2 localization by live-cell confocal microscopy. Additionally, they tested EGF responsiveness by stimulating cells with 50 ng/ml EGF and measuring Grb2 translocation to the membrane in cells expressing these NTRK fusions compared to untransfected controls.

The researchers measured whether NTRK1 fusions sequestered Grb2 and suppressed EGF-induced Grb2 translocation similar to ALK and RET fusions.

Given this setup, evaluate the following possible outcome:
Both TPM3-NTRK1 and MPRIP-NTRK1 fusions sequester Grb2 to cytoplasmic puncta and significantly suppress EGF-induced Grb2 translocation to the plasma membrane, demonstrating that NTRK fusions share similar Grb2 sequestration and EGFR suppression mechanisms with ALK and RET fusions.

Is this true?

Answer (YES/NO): NO